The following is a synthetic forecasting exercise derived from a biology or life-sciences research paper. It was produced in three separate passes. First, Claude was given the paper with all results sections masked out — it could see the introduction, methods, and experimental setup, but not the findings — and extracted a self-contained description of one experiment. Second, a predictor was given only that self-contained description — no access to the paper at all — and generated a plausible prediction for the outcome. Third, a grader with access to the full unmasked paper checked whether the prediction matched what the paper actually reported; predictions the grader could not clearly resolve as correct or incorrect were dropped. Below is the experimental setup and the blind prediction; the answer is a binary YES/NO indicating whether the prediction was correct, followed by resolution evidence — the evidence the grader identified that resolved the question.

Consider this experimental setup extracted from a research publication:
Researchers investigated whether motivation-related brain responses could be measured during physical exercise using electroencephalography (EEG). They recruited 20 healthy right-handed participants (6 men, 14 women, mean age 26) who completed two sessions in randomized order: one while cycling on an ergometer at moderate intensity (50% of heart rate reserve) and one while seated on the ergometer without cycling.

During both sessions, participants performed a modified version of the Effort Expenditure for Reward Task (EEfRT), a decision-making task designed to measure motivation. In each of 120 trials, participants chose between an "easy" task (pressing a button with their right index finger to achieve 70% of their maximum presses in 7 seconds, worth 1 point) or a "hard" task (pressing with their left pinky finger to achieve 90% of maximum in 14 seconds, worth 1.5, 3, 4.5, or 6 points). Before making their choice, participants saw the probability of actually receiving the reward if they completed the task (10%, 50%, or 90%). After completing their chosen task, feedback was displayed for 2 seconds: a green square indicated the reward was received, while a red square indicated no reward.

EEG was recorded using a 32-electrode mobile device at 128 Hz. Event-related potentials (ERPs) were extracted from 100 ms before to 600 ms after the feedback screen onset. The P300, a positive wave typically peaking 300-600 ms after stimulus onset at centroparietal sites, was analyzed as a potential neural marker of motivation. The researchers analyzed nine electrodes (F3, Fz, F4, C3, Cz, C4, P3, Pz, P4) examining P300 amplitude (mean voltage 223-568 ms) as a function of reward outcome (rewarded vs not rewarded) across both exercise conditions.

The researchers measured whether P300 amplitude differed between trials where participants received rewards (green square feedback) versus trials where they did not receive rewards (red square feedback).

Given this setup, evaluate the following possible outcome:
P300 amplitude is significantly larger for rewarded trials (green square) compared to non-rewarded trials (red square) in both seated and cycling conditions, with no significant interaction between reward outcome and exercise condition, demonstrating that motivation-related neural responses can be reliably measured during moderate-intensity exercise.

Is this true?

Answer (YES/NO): NO